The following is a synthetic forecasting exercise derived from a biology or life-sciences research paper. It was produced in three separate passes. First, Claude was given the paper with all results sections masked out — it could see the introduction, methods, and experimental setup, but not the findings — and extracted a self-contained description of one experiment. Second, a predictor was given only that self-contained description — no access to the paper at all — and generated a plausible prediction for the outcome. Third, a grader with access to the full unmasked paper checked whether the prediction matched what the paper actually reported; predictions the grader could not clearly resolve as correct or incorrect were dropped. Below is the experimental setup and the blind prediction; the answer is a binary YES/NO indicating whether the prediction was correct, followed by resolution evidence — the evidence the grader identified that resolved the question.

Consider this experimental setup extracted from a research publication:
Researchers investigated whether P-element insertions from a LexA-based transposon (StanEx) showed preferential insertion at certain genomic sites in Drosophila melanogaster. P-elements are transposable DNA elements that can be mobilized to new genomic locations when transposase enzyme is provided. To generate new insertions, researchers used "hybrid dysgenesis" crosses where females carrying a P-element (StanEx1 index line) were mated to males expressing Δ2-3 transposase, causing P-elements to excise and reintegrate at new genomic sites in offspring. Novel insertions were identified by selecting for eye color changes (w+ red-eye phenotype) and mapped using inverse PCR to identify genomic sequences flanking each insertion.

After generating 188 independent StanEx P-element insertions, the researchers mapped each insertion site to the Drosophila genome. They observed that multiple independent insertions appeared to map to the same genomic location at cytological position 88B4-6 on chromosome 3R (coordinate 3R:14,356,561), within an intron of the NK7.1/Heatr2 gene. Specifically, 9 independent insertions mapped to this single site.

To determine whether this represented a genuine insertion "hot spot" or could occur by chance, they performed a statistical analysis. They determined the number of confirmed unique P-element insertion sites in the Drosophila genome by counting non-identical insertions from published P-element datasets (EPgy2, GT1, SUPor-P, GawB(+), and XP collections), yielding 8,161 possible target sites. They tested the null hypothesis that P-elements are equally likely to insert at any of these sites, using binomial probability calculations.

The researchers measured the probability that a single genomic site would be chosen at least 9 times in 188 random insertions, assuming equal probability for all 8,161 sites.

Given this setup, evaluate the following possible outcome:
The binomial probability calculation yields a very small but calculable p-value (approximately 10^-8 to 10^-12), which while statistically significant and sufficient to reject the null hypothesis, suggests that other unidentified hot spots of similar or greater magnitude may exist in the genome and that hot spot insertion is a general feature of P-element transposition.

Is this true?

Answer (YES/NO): NO